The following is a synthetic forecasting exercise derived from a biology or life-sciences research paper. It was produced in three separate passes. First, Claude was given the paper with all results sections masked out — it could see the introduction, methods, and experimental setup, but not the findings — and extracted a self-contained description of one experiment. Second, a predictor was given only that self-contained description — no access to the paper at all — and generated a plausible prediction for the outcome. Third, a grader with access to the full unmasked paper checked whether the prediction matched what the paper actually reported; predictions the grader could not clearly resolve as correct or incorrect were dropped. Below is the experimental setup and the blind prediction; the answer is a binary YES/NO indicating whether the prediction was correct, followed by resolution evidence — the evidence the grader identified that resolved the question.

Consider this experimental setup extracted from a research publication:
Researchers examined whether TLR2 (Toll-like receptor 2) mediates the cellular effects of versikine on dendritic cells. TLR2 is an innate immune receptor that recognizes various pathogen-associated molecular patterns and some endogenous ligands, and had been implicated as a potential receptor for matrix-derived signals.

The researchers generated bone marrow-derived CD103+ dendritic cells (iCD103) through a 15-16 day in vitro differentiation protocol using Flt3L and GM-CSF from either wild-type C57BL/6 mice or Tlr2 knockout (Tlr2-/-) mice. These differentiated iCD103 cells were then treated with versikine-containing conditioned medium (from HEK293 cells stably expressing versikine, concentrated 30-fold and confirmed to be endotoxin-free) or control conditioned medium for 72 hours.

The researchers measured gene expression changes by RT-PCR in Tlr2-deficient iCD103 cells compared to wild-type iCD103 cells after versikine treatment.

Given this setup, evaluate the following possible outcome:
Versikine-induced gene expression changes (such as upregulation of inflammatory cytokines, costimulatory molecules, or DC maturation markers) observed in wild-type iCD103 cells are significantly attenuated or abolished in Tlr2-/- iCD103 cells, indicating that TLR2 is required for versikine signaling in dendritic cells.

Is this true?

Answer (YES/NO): NO